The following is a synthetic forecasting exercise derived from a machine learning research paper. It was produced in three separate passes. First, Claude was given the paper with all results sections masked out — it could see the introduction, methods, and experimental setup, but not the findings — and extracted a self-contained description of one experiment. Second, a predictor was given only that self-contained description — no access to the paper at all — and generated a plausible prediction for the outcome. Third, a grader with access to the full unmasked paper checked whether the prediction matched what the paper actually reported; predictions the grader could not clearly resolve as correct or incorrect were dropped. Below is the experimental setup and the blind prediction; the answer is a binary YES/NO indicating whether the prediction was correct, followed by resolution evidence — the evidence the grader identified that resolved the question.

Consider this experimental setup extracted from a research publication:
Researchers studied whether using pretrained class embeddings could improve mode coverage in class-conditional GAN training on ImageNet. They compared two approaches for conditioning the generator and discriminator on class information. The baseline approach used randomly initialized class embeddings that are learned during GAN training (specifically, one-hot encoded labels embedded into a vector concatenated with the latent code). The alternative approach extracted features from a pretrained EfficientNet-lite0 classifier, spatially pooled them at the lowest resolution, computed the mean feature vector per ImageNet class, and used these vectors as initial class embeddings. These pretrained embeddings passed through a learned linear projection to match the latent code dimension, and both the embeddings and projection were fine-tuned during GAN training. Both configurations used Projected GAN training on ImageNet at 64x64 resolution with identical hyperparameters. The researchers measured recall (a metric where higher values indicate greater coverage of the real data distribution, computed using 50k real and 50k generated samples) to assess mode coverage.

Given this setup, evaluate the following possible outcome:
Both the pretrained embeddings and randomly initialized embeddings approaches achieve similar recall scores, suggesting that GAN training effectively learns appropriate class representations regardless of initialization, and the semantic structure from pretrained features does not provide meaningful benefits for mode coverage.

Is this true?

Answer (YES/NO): NO